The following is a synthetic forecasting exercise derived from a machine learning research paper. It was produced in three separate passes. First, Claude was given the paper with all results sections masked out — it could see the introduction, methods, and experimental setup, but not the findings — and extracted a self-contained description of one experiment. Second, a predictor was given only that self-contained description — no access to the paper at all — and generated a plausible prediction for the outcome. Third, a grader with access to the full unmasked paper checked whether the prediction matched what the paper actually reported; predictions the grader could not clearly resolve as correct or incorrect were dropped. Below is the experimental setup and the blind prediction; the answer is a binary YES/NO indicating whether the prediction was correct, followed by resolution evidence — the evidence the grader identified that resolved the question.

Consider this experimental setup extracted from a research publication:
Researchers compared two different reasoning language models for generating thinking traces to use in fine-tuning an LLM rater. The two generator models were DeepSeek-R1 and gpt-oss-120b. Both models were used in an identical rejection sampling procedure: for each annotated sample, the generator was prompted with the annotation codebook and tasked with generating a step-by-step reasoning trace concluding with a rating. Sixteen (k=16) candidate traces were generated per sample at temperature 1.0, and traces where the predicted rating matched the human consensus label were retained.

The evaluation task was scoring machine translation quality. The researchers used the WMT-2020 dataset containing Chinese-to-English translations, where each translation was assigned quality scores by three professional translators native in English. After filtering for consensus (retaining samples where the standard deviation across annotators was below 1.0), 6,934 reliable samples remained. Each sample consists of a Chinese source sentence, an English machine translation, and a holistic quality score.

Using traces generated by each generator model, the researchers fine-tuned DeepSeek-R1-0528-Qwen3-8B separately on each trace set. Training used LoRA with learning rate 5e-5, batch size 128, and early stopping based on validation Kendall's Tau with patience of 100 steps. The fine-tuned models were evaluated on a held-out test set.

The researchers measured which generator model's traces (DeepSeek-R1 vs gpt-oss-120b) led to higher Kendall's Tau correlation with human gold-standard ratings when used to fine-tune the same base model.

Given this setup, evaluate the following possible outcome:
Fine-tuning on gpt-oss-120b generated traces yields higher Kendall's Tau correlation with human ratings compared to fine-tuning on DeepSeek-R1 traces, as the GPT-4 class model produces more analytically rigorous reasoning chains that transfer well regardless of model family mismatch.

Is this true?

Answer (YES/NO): NO